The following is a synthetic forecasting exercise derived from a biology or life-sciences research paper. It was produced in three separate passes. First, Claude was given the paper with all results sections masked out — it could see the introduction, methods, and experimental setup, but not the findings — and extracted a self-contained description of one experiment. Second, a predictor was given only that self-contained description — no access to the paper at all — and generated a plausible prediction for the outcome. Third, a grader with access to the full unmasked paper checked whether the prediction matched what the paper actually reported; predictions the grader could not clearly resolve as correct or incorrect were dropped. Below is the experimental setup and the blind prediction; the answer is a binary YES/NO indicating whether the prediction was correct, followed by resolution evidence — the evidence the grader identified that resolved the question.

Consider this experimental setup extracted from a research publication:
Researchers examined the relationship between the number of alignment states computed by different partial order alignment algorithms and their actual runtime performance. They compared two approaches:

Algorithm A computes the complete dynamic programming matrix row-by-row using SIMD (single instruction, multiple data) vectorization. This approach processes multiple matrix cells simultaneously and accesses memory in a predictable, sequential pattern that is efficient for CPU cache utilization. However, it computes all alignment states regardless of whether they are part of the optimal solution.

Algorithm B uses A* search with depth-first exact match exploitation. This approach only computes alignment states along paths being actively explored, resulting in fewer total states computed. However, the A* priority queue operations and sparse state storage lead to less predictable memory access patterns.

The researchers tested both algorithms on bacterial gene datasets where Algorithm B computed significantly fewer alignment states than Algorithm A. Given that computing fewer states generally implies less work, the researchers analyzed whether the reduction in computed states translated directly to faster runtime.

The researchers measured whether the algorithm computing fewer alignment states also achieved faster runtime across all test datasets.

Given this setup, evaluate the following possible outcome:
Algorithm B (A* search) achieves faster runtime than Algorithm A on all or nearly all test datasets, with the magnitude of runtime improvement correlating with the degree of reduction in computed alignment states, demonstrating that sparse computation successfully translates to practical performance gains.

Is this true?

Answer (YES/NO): NO